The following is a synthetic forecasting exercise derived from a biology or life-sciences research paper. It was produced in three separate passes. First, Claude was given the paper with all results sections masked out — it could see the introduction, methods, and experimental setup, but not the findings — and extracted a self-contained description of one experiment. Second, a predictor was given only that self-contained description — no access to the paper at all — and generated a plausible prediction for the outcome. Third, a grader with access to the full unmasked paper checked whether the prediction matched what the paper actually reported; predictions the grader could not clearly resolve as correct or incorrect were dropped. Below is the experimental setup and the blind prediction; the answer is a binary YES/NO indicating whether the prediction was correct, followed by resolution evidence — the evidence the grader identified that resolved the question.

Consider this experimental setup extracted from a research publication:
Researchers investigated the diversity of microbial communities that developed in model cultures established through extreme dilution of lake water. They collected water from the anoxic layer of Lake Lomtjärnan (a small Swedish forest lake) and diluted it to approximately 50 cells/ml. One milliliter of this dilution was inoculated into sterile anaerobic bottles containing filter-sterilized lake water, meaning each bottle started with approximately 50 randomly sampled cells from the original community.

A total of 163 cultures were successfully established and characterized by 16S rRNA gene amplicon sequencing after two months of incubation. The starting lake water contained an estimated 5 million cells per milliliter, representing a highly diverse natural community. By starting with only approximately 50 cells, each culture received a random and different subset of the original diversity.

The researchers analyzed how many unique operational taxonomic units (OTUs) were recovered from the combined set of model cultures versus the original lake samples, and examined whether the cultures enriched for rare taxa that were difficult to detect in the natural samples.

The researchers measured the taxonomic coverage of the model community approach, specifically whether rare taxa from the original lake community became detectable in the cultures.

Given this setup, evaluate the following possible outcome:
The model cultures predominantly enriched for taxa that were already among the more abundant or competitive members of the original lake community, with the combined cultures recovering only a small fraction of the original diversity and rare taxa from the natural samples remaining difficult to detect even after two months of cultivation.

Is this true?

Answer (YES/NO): NO